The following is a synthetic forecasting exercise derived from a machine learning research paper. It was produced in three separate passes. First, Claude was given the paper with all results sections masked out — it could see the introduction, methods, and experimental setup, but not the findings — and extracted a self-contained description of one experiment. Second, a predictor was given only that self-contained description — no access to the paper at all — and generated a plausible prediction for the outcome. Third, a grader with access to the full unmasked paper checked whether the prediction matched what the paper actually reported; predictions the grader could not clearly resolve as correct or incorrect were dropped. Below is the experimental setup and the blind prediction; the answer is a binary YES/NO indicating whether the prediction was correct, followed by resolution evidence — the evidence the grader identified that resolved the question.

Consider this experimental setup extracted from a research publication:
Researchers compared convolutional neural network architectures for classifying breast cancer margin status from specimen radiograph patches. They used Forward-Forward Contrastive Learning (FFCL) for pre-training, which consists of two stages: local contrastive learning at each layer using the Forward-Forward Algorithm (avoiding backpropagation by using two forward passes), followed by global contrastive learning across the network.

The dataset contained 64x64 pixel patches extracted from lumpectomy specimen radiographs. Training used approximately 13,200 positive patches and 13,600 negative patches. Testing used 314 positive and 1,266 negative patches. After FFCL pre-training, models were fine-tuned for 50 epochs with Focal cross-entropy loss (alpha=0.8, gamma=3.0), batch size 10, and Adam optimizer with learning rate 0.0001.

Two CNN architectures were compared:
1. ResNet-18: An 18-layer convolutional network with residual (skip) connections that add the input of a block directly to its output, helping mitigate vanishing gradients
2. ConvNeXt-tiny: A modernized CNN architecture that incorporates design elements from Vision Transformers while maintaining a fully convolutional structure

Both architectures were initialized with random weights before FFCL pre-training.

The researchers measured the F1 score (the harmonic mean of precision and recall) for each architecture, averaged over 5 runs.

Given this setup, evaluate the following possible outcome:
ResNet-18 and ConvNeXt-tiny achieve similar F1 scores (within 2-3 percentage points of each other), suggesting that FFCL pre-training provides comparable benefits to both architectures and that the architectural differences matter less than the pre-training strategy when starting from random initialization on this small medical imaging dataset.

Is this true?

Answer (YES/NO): NO